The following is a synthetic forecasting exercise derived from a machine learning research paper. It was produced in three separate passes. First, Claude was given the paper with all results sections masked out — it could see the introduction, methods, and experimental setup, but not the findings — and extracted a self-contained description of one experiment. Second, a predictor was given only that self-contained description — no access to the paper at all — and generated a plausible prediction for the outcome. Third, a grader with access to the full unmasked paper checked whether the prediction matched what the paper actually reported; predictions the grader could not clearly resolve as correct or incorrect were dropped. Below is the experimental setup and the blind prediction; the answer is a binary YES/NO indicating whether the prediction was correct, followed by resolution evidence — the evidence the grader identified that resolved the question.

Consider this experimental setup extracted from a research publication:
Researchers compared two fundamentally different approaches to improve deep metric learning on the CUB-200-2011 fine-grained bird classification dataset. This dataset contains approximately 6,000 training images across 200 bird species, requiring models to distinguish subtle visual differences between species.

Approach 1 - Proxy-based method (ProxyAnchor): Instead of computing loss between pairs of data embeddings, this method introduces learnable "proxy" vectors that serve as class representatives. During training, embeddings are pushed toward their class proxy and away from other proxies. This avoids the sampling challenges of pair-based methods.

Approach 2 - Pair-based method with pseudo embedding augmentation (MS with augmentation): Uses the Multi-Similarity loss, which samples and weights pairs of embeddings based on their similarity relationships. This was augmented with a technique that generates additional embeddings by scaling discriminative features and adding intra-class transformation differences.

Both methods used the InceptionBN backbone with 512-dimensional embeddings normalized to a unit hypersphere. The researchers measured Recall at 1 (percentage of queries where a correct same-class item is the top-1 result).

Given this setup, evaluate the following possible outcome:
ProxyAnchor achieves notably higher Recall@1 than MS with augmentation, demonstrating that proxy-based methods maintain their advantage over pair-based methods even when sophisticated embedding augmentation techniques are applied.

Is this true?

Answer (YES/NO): NO